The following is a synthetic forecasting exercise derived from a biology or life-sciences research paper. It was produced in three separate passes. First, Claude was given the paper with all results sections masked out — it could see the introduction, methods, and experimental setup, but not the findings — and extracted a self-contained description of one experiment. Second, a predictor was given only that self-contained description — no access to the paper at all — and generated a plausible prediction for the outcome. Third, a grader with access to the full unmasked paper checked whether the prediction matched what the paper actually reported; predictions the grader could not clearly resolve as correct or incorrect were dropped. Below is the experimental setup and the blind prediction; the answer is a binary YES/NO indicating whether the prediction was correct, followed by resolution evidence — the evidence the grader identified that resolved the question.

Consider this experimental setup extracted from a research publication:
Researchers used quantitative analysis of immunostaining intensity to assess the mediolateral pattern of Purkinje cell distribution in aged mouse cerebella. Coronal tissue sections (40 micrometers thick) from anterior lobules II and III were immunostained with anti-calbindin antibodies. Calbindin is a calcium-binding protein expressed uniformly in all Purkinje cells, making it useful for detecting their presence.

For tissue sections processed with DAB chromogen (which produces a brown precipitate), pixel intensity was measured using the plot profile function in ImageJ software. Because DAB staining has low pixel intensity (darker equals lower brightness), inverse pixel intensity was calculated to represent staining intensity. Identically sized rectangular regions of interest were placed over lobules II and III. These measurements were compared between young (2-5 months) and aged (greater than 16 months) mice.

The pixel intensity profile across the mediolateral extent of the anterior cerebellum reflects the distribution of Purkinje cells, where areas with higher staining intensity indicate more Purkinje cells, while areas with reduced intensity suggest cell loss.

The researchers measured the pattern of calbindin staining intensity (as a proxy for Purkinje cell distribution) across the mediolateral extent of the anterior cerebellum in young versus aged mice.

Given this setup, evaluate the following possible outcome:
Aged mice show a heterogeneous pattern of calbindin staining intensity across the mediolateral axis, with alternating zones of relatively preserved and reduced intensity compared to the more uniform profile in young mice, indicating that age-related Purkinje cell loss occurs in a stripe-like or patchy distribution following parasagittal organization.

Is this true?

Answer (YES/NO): YES